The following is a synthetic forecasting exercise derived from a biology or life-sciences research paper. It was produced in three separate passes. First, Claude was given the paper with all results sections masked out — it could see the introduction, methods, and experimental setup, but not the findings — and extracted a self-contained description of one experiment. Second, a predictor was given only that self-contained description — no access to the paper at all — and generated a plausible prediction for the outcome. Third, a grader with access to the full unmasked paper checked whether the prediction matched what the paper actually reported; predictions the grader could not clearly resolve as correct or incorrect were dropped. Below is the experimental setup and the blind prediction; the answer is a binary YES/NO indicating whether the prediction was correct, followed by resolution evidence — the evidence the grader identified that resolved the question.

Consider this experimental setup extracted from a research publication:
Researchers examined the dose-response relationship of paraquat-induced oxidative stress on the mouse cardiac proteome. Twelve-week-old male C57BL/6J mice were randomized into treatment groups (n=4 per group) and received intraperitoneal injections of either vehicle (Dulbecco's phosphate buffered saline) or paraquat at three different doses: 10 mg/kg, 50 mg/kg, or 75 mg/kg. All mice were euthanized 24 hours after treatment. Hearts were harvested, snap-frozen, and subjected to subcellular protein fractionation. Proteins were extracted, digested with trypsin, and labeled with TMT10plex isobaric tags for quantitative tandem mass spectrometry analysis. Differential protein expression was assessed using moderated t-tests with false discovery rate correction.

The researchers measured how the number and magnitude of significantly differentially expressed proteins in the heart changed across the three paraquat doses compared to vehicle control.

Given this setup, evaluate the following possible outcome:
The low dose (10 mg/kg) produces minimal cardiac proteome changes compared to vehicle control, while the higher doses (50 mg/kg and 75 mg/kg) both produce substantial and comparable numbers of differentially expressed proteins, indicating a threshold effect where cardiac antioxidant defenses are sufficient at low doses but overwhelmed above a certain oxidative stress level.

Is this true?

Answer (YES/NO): NO